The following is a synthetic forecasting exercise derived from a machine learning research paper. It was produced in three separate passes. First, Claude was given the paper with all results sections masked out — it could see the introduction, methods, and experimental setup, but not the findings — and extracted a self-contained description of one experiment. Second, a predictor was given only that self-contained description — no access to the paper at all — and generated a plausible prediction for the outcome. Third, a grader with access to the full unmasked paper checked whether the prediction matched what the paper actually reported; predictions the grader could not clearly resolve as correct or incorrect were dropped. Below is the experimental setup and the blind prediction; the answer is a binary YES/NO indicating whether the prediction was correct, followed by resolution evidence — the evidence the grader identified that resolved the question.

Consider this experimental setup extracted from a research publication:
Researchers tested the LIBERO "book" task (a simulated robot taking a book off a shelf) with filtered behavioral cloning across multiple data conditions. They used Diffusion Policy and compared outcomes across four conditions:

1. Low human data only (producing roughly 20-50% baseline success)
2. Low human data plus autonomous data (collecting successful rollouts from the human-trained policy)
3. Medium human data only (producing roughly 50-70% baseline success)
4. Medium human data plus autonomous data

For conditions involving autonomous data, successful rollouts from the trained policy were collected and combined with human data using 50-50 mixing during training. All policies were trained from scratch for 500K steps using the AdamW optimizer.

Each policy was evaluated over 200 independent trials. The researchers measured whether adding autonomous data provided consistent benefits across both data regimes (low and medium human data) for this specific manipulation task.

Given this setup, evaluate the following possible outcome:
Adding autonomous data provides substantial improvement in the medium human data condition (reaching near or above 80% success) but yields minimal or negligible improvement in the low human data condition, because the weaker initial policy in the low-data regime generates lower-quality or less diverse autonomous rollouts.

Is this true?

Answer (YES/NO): NO